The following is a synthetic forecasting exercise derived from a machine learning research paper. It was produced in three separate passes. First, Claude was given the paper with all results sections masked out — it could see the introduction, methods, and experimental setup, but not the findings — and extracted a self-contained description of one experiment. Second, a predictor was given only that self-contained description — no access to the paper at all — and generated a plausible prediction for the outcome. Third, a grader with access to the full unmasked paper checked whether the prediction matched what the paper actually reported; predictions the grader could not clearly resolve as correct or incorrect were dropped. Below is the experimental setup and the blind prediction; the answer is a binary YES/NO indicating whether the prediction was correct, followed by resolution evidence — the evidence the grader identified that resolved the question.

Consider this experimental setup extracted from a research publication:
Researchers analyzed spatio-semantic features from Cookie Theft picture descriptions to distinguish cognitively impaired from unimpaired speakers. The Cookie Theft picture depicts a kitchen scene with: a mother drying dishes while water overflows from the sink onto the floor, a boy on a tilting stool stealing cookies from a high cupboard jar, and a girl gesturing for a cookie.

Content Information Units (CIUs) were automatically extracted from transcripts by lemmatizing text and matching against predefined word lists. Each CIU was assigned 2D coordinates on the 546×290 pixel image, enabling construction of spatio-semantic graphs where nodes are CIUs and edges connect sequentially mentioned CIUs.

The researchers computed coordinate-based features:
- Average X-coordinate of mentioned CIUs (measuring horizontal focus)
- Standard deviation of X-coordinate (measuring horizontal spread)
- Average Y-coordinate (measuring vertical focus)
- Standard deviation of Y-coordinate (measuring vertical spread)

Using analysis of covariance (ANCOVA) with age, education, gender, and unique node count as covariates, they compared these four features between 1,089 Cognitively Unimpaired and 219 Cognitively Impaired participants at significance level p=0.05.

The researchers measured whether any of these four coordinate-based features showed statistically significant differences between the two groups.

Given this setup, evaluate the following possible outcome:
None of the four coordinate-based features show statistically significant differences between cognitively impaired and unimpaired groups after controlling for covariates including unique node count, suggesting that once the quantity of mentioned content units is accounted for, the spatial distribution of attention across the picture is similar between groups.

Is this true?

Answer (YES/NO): YES